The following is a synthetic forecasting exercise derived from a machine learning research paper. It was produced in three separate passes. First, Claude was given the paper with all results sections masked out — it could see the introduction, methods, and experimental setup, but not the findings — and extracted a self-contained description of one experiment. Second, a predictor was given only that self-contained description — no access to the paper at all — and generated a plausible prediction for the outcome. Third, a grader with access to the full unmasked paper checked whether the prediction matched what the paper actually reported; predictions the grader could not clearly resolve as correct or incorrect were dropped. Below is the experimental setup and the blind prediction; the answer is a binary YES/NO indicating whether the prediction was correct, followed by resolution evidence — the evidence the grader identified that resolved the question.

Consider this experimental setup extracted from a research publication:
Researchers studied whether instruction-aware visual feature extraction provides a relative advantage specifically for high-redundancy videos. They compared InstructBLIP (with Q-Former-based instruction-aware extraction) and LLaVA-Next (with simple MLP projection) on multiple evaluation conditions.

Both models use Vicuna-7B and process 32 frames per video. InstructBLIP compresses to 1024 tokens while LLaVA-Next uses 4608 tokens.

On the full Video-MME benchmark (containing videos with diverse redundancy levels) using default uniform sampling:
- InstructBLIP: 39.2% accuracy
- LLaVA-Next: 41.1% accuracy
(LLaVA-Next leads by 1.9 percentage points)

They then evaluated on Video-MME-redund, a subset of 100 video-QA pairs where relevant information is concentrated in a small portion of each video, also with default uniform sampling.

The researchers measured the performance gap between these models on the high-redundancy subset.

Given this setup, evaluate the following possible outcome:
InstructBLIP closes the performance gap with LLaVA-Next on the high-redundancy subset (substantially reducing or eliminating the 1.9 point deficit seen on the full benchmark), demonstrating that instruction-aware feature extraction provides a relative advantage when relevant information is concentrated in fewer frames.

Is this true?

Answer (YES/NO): YES